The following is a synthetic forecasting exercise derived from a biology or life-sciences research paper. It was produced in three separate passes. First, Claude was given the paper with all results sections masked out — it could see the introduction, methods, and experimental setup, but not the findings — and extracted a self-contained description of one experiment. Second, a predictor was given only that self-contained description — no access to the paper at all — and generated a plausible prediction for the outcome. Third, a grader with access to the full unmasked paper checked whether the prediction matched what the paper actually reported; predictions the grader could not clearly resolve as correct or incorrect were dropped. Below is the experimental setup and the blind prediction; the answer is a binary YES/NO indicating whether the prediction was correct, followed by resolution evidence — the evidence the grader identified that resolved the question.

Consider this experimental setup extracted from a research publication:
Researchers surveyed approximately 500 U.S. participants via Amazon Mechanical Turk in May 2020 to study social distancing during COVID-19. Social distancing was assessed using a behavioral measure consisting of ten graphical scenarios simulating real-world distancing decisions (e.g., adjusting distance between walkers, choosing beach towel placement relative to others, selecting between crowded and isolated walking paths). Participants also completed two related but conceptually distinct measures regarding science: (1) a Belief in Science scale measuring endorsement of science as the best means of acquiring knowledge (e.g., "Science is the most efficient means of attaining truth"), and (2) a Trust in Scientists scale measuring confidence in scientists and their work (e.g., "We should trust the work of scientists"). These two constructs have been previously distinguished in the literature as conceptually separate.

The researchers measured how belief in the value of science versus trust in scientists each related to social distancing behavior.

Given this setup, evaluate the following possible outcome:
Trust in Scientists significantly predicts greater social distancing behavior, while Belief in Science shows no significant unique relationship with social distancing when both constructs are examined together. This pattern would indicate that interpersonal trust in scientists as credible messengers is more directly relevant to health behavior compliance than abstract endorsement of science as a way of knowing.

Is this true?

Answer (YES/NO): NO